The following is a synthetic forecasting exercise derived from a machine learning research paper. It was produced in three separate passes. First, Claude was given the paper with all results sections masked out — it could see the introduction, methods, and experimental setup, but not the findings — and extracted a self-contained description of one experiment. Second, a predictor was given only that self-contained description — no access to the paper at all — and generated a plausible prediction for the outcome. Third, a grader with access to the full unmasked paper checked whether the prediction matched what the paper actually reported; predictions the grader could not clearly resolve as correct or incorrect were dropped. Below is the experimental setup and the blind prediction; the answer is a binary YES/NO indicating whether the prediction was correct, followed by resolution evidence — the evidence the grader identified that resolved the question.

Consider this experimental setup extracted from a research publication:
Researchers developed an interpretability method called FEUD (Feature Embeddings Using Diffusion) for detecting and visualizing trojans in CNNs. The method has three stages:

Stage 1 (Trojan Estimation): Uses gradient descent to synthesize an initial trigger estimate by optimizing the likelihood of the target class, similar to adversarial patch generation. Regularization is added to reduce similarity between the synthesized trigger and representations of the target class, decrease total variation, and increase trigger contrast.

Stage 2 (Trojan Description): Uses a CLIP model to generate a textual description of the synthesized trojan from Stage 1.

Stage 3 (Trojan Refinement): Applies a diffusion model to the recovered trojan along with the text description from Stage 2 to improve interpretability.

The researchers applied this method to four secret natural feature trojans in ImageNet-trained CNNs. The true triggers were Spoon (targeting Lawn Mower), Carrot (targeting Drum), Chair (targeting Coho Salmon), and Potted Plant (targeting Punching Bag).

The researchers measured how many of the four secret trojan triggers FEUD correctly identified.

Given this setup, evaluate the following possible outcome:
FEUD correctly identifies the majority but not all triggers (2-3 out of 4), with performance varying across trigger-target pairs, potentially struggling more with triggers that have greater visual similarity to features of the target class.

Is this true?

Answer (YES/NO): YES